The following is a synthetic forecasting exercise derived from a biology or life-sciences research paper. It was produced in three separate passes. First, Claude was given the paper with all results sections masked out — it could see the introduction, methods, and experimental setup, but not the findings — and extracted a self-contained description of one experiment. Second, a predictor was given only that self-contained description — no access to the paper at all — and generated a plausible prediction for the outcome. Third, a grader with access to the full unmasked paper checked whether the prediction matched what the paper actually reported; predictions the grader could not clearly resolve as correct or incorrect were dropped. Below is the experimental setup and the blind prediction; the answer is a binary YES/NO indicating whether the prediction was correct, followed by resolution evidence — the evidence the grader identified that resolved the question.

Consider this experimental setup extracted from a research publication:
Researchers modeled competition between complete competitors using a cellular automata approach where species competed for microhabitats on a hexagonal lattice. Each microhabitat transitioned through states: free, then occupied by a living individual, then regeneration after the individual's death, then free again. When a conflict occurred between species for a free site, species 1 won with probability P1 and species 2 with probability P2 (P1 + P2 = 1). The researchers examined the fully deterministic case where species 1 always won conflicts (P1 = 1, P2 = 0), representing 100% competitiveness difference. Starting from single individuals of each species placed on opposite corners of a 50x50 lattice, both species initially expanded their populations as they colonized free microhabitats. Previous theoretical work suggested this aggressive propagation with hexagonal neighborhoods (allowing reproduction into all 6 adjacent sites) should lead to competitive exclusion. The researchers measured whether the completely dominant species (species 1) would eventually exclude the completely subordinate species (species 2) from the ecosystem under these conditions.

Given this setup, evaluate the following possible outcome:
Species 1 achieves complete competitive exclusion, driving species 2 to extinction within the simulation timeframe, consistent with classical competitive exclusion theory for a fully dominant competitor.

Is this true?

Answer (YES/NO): YES